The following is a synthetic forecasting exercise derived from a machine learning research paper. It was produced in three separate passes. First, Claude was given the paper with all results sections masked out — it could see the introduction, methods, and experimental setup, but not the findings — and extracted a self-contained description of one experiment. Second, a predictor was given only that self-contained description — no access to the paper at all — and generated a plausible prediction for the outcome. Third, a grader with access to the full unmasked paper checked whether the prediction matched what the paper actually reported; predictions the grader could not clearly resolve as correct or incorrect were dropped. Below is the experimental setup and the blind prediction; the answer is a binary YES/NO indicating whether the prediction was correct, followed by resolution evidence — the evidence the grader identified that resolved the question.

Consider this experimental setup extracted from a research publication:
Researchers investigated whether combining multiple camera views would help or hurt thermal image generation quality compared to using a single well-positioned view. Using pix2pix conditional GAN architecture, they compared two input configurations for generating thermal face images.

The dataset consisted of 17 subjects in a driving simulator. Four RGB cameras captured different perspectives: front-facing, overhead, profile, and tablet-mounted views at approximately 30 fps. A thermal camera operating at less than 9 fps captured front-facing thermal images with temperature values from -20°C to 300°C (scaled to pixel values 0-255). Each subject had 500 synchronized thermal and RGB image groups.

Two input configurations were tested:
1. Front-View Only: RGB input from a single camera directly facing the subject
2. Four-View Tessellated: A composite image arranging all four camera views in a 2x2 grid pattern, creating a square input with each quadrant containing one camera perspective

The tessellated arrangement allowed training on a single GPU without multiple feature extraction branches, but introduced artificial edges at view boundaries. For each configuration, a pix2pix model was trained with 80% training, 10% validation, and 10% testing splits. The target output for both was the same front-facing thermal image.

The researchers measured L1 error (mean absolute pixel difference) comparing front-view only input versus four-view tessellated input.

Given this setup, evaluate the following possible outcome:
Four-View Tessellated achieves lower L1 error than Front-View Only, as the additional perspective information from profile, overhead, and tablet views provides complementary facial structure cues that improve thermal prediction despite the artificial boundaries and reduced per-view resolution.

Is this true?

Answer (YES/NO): YES